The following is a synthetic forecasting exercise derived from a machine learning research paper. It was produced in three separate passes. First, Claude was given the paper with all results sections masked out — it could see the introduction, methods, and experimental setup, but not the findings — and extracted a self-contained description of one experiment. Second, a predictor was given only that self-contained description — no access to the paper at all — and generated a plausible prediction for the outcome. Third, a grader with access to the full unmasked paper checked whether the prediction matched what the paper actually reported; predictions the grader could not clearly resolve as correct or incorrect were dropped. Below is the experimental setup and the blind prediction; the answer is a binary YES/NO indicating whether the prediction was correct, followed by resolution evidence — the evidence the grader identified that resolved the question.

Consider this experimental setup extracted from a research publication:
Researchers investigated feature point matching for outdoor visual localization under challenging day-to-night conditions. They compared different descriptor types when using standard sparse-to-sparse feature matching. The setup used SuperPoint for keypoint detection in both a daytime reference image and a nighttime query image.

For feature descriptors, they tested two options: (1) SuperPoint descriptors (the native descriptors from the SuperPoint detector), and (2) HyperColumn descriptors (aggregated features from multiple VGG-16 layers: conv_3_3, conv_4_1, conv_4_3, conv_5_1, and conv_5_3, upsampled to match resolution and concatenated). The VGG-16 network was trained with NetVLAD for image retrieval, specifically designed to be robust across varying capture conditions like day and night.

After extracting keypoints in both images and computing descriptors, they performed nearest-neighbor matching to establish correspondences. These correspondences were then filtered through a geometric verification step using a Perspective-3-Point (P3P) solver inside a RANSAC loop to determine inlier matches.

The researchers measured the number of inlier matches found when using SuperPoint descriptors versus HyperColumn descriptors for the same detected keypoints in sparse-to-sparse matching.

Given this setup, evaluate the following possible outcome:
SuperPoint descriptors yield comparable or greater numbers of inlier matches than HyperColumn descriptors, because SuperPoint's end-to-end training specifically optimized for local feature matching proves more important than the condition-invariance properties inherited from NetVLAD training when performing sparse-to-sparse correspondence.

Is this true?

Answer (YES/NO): NO